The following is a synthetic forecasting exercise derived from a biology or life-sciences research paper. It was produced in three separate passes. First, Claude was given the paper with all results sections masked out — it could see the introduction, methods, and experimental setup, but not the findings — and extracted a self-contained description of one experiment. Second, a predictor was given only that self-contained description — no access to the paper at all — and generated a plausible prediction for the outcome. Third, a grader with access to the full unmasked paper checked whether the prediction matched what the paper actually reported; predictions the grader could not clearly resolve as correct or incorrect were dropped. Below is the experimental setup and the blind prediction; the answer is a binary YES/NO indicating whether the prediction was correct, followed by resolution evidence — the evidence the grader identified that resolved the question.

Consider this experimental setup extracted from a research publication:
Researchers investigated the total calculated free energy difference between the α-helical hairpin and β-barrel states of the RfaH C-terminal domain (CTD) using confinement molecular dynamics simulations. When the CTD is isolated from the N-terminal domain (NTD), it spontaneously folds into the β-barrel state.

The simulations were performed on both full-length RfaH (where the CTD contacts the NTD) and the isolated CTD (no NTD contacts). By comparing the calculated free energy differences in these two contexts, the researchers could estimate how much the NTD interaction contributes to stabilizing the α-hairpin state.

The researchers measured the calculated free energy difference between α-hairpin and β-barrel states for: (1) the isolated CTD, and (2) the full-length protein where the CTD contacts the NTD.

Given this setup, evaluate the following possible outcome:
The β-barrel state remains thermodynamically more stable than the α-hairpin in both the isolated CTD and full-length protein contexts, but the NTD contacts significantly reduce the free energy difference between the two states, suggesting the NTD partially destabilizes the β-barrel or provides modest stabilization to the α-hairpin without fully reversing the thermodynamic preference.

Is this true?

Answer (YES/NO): NO